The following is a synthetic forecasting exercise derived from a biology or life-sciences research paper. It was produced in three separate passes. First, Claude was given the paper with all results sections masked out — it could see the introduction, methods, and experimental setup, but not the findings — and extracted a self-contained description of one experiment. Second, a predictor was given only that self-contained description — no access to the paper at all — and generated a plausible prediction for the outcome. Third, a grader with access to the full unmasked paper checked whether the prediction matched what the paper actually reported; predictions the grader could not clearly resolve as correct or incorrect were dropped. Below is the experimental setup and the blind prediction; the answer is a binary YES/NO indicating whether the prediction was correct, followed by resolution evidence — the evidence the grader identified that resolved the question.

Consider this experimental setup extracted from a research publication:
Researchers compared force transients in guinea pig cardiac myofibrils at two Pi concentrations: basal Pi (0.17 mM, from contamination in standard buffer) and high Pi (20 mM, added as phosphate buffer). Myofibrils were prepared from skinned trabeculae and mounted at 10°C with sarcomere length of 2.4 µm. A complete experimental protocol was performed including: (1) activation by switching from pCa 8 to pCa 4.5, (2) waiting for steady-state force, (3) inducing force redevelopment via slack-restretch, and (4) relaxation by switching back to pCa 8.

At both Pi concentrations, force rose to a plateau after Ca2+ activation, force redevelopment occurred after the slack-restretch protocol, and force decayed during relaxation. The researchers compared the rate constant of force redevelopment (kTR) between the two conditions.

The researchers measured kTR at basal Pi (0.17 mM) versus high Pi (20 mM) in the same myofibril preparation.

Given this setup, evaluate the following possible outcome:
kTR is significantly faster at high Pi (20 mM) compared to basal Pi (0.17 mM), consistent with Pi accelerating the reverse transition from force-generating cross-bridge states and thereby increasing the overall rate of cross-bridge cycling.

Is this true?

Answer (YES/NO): YES